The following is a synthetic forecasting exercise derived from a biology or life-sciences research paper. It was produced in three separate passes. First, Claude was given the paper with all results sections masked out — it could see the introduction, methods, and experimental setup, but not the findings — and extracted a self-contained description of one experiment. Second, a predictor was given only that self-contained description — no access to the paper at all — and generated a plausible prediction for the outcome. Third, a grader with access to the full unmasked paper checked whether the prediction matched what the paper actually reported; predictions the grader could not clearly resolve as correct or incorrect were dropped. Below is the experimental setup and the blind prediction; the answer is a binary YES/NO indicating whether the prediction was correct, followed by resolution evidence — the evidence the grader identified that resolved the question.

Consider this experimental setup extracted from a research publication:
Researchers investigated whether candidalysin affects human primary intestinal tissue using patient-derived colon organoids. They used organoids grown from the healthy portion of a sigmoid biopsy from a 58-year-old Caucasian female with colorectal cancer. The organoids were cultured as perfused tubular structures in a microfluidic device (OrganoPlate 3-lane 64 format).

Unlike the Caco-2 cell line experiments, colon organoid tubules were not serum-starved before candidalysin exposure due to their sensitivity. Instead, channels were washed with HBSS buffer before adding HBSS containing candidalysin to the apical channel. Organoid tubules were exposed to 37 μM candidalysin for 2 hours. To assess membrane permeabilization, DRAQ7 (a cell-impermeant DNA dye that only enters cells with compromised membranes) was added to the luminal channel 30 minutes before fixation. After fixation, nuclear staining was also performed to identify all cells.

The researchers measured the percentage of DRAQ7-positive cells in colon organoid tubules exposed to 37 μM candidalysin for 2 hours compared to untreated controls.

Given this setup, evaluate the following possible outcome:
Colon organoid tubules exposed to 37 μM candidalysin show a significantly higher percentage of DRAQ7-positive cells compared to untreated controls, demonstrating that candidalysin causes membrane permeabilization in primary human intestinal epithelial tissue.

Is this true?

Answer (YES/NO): YES